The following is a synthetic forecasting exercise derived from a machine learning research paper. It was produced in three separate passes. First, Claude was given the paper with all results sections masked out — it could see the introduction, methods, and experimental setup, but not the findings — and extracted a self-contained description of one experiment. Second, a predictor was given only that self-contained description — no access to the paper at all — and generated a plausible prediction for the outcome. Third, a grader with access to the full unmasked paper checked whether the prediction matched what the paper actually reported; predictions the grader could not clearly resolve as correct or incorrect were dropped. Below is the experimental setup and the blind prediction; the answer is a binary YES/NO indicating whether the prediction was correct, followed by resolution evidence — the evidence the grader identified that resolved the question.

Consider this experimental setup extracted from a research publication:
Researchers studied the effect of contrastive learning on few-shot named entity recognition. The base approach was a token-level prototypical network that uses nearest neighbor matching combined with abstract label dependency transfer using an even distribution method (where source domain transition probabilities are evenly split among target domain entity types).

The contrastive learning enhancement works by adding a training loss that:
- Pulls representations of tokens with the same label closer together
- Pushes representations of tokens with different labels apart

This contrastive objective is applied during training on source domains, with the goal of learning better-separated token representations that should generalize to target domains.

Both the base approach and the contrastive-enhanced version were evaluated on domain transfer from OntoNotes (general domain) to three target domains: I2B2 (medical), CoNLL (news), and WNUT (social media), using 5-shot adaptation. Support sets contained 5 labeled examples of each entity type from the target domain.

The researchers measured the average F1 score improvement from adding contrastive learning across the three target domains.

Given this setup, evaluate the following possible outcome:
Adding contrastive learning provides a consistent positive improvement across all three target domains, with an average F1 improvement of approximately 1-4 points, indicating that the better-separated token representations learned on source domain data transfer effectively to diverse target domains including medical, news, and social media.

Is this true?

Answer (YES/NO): NO